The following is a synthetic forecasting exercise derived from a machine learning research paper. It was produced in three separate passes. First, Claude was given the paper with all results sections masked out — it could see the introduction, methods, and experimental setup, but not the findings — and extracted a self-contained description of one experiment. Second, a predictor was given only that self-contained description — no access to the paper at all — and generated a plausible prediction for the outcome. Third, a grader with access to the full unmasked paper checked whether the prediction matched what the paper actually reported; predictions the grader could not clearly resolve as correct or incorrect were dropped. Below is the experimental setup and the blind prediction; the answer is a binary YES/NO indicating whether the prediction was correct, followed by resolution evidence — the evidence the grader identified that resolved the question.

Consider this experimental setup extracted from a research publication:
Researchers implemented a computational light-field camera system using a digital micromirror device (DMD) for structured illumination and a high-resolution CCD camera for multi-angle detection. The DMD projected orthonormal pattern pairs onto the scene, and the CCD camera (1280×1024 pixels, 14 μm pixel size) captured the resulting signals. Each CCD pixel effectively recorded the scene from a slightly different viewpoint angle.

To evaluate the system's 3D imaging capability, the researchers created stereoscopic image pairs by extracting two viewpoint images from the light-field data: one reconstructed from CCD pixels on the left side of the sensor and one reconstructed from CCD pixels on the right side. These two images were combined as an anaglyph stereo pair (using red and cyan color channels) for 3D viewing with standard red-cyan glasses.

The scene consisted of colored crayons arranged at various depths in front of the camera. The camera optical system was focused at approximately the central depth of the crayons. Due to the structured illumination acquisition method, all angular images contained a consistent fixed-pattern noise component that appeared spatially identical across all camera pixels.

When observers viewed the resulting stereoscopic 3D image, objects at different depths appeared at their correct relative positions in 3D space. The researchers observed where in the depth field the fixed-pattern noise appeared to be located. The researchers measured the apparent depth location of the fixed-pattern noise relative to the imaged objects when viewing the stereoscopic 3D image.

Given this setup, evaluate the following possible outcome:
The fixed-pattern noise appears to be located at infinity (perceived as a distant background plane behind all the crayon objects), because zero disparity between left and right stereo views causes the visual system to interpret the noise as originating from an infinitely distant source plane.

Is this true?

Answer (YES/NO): NO